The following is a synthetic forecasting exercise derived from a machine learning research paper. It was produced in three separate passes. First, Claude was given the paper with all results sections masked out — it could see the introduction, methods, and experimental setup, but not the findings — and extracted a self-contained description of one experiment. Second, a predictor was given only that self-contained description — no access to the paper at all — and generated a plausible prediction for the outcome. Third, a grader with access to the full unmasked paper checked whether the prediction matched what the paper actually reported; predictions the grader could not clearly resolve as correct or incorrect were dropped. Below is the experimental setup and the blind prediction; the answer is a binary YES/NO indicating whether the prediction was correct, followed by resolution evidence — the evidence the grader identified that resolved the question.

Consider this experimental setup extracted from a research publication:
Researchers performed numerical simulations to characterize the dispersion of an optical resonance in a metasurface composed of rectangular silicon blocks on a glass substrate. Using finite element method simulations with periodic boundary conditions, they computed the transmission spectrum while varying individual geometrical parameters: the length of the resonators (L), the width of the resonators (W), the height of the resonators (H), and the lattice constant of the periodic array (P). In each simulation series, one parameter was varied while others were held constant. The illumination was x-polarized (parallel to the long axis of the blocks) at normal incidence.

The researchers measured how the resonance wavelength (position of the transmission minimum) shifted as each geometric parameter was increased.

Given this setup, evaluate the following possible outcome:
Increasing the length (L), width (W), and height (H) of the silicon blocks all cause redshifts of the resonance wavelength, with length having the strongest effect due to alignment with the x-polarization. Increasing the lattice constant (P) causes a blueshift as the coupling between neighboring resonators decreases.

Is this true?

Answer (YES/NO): NO